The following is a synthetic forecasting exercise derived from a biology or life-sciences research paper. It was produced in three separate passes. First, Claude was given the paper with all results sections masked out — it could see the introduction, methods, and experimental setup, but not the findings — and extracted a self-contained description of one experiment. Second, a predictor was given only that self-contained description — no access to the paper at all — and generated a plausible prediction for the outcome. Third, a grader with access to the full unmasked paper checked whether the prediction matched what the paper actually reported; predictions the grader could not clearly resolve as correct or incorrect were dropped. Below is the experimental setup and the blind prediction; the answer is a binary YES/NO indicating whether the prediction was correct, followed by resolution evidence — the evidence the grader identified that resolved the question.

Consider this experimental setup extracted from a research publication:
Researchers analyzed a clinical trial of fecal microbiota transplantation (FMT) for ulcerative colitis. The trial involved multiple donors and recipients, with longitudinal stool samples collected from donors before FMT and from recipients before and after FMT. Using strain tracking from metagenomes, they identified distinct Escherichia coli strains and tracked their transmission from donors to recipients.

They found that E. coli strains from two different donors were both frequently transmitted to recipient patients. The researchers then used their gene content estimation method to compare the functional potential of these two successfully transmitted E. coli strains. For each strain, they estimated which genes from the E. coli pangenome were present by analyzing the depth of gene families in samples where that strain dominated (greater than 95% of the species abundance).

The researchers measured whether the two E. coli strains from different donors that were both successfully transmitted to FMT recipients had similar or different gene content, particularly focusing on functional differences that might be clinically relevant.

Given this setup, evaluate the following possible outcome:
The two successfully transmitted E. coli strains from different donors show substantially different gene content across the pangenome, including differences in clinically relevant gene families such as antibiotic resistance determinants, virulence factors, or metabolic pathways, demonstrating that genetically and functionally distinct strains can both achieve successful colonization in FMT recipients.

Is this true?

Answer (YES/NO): YES